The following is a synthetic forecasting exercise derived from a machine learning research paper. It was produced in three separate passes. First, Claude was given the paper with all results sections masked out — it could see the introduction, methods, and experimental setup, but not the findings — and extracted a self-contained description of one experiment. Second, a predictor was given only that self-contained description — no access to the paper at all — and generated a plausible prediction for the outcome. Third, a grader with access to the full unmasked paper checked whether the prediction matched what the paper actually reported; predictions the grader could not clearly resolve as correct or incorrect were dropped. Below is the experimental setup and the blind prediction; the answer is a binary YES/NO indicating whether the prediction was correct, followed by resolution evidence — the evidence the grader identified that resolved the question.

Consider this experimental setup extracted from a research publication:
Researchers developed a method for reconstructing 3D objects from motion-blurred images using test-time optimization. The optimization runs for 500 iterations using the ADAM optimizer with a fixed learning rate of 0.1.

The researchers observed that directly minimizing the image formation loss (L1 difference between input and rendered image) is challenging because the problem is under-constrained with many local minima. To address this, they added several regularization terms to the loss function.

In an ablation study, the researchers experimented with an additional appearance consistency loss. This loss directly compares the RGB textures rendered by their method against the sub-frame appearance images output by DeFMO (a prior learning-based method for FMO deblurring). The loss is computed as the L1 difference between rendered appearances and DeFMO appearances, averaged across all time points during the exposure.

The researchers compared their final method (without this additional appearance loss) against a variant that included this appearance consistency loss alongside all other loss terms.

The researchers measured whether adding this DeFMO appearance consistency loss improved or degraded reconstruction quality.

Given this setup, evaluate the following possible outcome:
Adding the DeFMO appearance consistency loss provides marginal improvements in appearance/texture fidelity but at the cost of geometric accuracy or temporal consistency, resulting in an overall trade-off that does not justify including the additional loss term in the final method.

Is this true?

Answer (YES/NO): NO